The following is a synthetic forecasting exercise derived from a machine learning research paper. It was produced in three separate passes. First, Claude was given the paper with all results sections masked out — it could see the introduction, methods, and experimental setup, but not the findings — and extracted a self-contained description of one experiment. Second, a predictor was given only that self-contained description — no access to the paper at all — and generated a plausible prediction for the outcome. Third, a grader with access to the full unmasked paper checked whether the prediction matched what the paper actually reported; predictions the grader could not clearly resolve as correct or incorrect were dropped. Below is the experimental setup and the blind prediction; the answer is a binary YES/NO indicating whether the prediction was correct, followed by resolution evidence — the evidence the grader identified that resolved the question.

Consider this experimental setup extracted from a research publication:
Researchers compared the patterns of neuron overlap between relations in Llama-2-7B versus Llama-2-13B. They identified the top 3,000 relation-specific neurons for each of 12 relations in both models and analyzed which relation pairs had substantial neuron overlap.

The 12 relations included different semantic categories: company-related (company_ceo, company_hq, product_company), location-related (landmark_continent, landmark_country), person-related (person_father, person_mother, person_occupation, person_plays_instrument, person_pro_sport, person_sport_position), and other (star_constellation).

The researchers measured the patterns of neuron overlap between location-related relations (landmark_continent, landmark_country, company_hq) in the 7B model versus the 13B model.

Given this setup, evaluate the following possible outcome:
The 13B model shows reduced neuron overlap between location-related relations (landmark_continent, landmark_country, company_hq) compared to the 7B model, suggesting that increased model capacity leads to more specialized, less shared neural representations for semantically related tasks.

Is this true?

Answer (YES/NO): NO